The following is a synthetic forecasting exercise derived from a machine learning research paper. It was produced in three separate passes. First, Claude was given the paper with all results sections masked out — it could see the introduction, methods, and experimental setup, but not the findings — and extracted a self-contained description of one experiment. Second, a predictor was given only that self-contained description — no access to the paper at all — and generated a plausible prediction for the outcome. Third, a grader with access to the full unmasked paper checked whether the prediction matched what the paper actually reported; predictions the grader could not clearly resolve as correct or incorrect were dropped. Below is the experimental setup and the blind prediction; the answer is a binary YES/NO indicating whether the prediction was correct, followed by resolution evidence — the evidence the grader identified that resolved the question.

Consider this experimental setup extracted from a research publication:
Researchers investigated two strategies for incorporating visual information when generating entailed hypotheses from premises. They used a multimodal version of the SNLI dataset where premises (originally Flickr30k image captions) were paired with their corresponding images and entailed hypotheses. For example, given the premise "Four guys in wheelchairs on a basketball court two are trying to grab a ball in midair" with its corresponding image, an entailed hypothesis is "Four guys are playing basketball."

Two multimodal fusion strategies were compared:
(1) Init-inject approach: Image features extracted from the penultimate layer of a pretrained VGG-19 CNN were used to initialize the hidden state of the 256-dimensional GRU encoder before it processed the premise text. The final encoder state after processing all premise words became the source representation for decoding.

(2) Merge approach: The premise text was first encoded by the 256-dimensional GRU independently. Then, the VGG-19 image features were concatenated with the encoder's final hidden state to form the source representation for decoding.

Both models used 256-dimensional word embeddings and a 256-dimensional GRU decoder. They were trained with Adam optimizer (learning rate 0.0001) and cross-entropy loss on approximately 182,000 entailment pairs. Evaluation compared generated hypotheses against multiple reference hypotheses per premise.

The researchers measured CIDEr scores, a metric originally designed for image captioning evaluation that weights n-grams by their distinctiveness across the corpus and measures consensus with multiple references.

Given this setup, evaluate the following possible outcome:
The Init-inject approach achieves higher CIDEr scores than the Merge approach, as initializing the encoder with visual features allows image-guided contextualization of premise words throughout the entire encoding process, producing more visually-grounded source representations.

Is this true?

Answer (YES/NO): NO